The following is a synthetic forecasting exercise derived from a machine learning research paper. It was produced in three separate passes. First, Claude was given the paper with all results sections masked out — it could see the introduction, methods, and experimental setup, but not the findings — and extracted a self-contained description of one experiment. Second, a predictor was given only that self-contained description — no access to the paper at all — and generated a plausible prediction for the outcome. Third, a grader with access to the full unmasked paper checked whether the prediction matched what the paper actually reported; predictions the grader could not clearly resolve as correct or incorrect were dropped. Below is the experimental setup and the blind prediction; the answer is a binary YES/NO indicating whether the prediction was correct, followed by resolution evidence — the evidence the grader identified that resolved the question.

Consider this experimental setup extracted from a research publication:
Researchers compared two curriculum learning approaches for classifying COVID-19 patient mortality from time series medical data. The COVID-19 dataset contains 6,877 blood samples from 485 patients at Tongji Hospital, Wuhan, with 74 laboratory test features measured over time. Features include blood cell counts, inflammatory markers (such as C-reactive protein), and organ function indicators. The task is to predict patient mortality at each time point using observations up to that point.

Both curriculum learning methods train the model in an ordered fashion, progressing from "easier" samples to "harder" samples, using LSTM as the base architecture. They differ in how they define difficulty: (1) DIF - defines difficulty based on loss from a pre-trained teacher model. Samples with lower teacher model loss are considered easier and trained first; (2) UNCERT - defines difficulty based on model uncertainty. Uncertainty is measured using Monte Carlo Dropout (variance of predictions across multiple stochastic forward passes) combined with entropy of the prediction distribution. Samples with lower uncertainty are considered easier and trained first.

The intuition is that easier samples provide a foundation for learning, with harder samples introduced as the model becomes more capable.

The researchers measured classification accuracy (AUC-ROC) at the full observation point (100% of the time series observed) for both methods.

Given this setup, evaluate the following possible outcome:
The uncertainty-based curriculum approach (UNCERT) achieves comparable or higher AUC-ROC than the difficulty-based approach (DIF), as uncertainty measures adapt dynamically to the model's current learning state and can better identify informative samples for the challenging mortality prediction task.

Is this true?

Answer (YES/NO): YES